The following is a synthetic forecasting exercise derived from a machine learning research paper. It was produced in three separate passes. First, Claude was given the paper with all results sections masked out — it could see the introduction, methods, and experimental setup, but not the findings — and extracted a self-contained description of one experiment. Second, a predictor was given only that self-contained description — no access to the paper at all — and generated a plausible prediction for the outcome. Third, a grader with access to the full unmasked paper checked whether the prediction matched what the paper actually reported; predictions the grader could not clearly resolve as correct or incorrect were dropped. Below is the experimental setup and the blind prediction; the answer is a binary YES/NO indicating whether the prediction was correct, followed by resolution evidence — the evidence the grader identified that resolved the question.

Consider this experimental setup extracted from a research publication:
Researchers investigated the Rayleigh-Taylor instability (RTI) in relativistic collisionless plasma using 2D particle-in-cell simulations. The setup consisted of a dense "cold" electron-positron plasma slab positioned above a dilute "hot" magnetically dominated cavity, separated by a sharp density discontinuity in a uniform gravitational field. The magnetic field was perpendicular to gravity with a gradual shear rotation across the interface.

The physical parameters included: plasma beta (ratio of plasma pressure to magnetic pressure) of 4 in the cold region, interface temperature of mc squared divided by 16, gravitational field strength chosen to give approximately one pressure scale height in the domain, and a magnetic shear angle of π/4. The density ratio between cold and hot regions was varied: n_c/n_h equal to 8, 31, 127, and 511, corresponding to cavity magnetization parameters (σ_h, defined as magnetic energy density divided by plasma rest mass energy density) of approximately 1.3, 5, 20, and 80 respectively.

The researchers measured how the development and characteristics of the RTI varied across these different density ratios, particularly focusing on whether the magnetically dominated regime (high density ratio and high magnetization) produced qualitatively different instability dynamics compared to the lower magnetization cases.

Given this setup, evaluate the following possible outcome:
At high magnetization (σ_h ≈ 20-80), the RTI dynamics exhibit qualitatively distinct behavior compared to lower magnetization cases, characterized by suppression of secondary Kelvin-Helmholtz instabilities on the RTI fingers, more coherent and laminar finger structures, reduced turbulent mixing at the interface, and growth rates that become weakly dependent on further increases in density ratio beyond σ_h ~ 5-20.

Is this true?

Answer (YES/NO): NO